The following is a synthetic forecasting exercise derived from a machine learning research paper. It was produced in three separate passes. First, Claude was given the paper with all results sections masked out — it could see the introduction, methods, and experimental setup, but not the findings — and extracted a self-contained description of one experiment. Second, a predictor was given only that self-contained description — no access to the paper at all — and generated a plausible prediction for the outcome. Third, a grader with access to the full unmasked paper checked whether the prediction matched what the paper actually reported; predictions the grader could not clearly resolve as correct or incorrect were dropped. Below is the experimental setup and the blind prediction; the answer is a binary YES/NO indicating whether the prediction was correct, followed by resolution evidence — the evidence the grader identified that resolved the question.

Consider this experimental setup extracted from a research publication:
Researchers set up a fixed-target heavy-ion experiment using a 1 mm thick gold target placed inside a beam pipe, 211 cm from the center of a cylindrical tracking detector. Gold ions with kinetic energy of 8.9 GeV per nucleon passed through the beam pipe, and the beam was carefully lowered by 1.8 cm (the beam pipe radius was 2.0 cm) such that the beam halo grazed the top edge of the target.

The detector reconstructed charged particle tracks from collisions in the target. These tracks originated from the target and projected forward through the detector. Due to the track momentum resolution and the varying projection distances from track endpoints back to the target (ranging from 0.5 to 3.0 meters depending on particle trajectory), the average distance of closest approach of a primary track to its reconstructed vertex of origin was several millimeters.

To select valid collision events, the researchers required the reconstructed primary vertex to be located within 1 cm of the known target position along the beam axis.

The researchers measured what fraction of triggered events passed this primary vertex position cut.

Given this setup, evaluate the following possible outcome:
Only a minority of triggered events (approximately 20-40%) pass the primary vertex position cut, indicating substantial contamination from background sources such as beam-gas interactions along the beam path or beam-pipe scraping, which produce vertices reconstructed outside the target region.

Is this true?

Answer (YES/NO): NO